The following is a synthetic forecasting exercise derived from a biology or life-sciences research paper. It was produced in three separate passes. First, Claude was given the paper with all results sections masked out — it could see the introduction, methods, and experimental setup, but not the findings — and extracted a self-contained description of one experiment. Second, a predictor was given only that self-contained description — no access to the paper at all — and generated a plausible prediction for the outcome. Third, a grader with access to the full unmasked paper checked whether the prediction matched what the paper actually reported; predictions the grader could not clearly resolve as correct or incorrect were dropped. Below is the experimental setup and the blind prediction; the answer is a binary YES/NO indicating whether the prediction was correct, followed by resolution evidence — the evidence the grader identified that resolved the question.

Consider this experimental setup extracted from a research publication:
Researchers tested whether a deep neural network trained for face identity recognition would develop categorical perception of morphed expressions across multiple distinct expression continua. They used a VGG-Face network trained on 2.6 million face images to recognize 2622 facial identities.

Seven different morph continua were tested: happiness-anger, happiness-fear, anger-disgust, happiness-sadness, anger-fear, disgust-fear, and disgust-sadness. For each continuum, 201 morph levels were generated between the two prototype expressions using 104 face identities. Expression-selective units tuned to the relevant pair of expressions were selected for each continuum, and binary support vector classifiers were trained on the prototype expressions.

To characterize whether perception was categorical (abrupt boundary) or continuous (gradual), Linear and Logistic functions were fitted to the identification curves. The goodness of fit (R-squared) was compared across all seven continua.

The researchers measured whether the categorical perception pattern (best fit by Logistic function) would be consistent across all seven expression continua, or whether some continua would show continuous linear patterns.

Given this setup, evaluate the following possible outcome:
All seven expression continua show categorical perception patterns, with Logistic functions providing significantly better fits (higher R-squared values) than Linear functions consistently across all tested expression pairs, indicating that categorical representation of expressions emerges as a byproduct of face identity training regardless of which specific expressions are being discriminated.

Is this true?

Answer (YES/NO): YES